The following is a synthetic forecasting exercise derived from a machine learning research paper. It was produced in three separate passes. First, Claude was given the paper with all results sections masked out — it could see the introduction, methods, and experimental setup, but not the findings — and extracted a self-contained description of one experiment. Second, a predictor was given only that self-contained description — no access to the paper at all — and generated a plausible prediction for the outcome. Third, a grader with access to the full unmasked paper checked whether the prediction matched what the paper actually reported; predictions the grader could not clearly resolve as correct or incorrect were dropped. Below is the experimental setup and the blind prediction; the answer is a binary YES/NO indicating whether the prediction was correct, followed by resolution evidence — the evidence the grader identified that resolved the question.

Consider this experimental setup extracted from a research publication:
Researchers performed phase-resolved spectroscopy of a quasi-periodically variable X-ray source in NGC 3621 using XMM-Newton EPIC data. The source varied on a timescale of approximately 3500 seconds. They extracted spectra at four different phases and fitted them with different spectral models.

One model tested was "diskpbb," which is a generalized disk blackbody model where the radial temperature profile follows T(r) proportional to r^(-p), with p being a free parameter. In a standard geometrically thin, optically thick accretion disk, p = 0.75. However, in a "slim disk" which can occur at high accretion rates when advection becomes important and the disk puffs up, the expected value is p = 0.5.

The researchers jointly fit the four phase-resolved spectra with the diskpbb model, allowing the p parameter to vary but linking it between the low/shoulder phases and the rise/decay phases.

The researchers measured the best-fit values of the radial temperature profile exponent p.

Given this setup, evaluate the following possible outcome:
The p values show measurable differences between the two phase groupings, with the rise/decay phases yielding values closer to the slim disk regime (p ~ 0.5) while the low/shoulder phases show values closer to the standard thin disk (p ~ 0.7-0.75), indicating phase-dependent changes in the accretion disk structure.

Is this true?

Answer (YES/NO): NO